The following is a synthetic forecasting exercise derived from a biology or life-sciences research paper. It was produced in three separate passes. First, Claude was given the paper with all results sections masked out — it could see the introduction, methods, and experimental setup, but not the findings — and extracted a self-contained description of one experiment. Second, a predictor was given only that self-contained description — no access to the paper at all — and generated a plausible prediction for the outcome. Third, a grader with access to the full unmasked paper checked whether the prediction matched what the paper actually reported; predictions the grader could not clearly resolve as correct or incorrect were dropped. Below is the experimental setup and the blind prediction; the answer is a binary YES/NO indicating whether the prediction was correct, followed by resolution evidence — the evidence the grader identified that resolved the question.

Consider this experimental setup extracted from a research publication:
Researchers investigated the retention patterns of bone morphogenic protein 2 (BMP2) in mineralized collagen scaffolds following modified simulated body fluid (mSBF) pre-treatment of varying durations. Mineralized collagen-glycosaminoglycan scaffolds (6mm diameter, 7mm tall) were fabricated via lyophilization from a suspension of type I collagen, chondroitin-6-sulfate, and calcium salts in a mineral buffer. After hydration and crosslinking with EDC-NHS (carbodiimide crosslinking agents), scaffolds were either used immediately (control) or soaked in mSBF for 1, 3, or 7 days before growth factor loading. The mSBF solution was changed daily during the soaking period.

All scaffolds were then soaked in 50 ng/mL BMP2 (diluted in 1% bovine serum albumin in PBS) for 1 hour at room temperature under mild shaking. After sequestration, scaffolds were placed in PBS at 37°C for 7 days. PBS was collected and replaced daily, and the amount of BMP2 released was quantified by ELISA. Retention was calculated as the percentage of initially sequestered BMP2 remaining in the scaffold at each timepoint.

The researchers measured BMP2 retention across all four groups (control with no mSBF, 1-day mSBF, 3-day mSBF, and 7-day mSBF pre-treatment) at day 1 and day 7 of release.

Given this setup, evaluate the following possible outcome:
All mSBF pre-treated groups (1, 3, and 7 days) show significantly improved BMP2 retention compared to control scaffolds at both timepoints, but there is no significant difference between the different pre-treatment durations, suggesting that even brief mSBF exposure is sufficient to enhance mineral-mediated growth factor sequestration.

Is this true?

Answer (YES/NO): NO